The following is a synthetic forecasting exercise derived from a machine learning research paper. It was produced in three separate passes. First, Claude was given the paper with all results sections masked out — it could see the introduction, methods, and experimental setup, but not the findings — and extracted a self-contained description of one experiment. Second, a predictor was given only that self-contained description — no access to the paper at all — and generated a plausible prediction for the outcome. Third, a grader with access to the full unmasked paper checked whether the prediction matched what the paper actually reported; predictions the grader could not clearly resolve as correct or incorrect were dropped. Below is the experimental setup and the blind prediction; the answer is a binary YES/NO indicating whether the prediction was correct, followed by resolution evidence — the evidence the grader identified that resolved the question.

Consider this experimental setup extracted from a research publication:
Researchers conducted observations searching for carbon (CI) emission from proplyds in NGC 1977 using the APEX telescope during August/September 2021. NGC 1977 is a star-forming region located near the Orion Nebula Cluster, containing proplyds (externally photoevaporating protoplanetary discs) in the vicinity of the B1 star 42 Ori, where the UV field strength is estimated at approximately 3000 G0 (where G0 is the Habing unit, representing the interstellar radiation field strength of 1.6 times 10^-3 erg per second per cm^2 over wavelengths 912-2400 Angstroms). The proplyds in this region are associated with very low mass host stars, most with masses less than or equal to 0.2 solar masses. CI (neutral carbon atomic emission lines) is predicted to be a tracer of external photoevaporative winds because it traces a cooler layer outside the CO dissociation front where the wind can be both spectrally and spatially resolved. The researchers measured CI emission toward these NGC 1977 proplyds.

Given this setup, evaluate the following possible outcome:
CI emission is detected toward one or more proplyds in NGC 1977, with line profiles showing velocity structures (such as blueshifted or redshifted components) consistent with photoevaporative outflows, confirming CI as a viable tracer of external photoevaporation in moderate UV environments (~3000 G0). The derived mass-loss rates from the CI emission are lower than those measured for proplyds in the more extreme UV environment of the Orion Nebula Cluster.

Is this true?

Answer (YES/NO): NO